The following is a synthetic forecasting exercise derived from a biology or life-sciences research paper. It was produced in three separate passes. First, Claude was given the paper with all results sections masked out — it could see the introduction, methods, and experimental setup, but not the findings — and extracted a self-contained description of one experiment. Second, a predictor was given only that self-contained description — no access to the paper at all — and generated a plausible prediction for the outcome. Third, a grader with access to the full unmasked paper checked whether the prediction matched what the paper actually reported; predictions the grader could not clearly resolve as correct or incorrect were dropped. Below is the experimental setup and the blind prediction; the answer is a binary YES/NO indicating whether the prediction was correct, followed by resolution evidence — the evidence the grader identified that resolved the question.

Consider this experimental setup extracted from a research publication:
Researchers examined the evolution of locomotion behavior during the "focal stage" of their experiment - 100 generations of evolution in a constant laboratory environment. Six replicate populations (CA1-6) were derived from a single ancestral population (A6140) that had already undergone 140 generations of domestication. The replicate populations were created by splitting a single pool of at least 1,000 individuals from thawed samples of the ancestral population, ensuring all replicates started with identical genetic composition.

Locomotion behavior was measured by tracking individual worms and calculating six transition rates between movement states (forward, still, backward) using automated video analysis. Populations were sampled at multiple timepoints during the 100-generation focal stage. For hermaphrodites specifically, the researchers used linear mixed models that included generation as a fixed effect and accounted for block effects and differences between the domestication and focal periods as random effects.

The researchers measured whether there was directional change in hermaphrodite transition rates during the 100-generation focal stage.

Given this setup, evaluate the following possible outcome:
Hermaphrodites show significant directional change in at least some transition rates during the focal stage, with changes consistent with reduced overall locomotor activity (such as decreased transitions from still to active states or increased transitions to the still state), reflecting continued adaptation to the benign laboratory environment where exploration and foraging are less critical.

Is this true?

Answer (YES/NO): NO